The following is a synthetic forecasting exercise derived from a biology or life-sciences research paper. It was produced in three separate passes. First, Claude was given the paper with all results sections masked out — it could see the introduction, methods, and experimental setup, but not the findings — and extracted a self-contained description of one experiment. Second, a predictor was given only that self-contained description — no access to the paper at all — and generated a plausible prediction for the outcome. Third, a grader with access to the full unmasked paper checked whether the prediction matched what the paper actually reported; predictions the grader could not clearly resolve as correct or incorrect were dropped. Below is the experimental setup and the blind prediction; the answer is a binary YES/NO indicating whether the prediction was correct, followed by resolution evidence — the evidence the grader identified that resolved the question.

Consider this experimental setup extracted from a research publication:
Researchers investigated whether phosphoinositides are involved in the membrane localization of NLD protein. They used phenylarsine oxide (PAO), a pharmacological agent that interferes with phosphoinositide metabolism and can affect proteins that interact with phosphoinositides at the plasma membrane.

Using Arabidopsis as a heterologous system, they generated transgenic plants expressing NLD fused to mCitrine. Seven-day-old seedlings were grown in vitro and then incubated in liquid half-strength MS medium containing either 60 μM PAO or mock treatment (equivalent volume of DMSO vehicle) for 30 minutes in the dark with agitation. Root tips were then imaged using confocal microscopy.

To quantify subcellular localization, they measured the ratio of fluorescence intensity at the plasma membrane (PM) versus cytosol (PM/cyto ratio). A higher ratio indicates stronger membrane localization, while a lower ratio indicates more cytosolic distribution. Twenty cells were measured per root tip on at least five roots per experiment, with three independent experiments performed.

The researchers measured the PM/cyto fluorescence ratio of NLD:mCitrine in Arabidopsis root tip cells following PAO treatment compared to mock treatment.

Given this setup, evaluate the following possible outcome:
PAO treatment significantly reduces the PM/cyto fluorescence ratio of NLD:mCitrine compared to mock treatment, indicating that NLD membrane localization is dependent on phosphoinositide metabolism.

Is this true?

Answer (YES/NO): YES